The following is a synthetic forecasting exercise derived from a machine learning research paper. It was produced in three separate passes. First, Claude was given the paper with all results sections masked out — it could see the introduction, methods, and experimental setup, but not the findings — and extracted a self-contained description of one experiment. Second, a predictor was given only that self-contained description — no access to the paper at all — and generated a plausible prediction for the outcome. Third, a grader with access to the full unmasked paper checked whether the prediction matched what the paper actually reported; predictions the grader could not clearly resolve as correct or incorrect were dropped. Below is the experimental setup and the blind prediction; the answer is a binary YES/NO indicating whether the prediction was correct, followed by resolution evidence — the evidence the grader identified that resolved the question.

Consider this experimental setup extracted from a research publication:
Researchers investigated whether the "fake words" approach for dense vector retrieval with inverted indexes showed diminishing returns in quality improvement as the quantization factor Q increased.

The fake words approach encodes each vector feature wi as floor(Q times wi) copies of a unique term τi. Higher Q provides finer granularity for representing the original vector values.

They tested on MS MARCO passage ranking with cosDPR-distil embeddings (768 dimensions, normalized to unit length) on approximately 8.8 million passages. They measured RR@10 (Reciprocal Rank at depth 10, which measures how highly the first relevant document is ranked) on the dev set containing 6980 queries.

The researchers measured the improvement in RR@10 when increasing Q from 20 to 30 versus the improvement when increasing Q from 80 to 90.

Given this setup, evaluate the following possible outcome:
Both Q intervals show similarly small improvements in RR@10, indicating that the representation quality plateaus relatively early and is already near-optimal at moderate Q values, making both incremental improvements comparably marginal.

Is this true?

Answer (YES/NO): NO